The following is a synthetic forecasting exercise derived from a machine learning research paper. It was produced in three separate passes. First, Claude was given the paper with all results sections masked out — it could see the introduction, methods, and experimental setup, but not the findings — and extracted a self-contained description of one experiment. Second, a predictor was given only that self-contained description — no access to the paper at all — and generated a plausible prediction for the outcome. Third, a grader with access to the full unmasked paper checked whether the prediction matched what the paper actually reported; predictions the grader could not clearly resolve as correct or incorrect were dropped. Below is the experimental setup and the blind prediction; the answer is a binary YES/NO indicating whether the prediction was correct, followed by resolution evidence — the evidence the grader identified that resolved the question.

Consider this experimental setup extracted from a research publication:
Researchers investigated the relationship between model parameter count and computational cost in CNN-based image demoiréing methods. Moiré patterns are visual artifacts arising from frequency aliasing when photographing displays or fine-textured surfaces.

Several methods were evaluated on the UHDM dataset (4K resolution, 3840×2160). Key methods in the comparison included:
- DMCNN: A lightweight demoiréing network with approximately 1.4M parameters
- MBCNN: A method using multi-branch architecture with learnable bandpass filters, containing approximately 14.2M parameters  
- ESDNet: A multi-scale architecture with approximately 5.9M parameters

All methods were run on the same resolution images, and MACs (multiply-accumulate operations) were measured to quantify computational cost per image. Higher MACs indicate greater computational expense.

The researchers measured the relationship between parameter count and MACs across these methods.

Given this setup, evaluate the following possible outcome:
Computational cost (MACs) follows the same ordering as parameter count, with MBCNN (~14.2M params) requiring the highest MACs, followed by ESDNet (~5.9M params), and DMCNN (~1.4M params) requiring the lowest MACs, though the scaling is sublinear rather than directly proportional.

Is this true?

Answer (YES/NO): NO